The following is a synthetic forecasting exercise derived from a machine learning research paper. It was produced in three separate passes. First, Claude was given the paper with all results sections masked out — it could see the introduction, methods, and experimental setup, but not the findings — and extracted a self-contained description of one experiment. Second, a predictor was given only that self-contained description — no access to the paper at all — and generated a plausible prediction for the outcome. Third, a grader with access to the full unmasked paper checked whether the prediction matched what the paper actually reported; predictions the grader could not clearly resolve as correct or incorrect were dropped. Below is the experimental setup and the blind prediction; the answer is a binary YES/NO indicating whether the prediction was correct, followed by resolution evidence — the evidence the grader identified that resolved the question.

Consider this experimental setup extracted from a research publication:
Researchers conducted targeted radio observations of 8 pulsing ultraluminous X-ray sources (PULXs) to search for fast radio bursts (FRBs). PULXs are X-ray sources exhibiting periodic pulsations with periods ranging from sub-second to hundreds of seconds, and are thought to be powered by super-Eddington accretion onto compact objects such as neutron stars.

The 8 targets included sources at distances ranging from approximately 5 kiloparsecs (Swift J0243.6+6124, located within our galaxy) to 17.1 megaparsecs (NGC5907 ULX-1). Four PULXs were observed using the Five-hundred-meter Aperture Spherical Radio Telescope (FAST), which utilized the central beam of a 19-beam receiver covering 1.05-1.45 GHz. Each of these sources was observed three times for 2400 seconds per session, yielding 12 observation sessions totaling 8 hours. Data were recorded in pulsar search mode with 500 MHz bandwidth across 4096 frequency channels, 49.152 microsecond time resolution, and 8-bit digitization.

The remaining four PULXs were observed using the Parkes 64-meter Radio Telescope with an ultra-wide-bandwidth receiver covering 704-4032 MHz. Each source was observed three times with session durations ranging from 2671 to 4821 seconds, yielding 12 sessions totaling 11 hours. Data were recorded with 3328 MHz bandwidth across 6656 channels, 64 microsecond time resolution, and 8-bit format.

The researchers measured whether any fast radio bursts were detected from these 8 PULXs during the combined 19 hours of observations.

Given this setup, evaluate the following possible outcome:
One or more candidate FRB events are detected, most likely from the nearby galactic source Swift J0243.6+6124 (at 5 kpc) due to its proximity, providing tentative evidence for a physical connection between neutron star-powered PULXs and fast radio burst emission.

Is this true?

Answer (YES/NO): NO